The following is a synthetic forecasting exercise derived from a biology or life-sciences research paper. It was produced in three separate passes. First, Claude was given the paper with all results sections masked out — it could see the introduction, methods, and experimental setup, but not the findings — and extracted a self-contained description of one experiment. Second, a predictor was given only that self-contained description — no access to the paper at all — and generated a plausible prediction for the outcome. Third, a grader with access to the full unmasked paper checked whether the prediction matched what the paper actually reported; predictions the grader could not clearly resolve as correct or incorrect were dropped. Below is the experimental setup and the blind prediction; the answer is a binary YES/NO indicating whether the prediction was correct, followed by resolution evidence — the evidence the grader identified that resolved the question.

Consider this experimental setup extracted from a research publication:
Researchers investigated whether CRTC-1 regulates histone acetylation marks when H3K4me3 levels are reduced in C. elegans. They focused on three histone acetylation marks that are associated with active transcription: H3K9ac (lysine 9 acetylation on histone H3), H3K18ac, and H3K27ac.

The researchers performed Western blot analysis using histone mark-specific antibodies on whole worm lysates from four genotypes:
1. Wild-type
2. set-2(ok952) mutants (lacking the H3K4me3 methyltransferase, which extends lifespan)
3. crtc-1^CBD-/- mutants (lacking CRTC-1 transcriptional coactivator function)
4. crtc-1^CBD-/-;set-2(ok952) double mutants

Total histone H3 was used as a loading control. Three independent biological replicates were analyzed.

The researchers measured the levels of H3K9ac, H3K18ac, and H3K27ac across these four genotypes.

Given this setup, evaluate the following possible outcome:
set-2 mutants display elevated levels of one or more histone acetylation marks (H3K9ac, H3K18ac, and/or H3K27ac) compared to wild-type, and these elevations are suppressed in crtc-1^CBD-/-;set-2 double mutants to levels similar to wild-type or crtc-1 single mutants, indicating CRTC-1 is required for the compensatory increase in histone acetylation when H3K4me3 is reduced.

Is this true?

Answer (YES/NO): NO